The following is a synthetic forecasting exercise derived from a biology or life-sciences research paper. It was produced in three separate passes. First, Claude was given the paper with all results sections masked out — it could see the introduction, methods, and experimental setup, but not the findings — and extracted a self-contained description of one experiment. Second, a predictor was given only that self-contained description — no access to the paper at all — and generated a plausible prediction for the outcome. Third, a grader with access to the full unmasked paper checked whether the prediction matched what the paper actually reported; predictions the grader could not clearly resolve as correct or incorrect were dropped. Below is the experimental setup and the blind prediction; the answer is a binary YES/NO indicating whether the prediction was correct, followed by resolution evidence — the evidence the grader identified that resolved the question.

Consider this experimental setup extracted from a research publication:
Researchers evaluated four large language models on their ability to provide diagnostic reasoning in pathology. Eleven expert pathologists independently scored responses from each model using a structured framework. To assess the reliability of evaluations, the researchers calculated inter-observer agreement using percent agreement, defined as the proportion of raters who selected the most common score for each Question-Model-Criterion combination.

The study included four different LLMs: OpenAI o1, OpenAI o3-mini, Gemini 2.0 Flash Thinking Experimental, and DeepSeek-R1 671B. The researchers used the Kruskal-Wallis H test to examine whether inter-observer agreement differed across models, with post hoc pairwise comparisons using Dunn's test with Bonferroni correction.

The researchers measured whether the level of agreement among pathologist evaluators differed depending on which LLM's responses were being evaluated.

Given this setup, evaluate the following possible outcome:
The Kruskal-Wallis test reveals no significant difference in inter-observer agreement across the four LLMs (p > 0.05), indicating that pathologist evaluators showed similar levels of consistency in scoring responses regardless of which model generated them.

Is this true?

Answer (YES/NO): NO